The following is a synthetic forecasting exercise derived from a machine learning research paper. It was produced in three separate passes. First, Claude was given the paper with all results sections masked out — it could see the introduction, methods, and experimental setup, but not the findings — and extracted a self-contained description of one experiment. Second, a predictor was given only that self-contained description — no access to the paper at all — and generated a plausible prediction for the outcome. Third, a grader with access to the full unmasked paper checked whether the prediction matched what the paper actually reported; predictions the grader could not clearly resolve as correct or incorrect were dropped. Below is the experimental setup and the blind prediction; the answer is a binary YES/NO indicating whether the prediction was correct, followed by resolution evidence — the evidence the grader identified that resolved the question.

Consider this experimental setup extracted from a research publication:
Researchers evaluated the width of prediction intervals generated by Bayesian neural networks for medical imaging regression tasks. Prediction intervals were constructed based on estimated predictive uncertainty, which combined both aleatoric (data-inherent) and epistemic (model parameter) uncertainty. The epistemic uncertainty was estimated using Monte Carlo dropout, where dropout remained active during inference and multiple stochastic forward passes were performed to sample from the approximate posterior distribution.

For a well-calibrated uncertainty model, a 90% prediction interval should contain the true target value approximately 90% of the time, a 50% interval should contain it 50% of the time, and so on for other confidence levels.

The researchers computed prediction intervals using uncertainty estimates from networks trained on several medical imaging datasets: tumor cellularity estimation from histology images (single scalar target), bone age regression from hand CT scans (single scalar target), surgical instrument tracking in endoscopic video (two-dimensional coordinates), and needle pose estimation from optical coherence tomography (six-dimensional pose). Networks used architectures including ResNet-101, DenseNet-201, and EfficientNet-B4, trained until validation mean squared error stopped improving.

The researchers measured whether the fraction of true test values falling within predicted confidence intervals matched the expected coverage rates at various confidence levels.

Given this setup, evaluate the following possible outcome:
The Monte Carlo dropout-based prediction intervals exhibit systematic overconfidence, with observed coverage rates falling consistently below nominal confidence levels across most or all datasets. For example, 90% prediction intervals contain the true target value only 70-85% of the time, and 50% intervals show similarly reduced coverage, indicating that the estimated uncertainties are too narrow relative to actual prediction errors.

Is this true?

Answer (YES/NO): NO